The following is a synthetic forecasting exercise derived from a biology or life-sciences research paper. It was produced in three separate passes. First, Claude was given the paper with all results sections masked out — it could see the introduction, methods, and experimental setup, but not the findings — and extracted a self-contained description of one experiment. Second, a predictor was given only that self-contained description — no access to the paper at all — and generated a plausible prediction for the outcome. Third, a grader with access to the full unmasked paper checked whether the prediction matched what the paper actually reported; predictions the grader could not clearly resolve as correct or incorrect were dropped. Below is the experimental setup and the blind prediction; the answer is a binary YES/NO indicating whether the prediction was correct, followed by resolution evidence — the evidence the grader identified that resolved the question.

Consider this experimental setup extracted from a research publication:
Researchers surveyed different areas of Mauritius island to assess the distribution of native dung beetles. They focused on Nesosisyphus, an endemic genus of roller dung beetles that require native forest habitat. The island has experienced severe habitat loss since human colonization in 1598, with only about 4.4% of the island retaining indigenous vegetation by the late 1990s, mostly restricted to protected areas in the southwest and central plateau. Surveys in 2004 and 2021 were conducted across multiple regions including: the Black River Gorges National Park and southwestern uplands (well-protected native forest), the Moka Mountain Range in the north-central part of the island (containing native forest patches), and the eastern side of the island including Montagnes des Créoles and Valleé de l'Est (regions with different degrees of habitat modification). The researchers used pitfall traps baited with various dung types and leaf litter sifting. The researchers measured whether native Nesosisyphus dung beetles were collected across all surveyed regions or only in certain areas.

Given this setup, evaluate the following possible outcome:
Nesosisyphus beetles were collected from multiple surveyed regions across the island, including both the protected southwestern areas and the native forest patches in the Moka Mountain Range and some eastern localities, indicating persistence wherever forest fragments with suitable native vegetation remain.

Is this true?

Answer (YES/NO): NO